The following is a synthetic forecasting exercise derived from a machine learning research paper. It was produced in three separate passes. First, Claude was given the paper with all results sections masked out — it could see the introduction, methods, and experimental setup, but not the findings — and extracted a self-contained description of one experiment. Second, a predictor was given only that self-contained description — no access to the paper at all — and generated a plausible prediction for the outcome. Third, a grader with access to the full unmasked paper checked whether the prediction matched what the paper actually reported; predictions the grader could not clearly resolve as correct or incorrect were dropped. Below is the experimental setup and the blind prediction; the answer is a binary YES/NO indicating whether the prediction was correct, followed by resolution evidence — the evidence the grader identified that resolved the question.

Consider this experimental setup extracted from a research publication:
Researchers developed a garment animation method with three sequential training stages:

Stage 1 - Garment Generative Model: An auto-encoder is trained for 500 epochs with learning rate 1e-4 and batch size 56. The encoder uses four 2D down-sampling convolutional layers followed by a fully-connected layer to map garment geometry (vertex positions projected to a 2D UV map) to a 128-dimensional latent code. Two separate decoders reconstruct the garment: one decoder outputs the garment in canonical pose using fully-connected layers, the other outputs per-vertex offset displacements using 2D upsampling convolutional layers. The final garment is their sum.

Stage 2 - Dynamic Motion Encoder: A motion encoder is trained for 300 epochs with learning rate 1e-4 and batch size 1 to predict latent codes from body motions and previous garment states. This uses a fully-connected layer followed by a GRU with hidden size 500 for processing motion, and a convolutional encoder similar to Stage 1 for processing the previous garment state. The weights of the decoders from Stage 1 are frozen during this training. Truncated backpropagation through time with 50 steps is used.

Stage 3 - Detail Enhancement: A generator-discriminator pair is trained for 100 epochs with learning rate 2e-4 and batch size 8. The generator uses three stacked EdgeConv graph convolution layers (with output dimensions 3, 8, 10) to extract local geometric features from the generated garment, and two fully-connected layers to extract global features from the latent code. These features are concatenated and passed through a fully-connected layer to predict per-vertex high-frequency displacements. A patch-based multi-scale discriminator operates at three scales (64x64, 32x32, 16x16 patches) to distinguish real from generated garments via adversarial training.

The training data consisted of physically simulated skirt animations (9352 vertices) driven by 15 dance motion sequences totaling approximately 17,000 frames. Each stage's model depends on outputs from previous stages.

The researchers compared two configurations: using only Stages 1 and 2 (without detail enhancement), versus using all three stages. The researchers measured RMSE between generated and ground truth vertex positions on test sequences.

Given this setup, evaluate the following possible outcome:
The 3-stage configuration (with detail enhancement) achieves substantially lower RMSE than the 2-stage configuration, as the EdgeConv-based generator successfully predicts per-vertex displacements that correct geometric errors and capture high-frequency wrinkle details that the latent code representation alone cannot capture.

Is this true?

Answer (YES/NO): YES